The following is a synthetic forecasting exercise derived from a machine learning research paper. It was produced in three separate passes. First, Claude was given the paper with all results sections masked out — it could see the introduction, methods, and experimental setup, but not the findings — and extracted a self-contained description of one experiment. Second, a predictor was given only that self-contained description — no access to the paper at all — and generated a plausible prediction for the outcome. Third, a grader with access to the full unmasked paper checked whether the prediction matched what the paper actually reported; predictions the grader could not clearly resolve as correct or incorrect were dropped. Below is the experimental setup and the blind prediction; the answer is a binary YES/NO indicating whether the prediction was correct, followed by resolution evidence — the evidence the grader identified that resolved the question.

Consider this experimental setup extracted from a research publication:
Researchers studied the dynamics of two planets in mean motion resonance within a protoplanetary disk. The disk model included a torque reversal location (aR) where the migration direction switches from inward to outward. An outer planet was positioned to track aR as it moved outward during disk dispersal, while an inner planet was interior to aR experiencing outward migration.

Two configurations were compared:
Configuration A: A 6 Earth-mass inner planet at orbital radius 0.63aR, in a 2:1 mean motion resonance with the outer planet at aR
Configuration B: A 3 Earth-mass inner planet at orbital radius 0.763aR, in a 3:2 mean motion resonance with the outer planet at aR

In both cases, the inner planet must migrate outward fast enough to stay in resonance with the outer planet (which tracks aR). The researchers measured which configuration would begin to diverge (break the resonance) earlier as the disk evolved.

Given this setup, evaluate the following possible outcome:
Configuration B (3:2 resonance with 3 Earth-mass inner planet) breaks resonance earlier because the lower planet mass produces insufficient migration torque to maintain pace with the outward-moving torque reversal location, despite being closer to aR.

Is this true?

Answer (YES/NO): YES